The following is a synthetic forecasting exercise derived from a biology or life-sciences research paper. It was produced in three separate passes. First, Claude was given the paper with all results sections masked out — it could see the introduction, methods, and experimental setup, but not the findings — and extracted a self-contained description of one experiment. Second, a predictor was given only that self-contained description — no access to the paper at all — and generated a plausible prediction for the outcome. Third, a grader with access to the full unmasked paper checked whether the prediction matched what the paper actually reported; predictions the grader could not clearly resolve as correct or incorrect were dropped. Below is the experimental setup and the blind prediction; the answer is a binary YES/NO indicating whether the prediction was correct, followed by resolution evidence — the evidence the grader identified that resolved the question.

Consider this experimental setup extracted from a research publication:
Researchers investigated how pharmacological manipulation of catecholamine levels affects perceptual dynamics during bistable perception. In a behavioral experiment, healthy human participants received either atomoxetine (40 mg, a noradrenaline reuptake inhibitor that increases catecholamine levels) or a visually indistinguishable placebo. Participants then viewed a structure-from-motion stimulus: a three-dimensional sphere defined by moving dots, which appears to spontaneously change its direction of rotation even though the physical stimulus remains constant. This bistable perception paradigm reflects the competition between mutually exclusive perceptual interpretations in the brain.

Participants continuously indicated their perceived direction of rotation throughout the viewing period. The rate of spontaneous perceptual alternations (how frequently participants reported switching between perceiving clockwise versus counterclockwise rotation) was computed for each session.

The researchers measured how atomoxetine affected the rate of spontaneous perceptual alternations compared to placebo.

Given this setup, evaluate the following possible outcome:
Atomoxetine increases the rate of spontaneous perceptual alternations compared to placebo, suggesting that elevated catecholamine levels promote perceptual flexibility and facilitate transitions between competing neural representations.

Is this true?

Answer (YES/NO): YES